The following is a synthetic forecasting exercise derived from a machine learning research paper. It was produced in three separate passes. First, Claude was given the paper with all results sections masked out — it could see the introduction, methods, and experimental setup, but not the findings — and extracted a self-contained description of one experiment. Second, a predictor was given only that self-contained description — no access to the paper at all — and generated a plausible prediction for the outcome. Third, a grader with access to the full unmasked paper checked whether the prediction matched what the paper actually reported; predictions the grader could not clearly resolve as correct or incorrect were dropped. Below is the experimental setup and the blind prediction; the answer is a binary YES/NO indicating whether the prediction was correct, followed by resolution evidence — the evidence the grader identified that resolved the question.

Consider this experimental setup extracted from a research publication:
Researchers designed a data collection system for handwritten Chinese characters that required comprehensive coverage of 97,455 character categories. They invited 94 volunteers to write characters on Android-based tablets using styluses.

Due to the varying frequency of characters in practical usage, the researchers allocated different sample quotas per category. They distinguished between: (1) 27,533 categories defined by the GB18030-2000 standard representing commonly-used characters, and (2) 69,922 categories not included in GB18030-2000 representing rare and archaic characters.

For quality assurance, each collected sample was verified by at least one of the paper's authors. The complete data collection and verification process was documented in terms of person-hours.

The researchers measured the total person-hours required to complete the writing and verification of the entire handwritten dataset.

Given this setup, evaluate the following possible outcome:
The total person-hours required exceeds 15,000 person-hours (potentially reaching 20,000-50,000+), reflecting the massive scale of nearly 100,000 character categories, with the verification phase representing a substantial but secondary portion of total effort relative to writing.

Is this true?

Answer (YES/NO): NO